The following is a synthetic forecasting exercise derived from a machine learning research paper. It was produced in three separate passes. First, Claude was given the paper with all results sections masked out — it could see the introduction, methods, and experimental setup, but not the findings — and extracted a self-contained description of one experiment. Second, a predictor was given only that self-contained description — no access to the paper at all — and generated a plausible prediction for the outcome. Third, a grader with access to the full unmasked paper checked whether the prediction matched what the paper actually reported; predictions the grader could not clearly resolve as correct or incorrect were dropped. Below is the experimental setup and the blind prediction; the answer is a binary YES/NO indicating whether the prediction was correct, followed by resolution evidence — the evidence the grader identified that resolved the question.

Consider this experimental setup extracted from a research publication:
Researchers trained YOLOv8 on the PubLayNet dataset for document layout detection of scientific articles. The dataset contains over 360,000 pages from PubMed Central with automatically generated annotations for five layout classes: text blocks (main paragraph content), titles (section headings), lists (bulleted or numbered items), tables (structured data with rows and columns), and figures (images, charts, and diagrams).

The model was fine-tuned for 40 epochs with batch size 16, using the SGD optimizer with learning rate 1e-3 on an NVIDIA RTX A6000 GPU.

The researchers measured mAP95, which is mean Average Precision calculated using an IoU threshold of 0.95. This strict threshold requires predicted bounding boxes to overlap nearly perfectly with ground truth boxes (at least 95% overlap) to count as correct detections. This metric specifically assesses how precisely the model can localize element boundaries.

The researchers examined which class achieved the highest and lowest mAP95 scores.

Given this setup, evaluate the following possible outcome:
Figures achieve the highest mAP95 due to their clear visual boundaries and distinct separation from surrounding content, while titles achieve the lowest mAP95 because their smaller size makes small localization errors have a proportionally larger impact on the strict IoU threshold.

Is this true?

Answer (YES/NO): NO